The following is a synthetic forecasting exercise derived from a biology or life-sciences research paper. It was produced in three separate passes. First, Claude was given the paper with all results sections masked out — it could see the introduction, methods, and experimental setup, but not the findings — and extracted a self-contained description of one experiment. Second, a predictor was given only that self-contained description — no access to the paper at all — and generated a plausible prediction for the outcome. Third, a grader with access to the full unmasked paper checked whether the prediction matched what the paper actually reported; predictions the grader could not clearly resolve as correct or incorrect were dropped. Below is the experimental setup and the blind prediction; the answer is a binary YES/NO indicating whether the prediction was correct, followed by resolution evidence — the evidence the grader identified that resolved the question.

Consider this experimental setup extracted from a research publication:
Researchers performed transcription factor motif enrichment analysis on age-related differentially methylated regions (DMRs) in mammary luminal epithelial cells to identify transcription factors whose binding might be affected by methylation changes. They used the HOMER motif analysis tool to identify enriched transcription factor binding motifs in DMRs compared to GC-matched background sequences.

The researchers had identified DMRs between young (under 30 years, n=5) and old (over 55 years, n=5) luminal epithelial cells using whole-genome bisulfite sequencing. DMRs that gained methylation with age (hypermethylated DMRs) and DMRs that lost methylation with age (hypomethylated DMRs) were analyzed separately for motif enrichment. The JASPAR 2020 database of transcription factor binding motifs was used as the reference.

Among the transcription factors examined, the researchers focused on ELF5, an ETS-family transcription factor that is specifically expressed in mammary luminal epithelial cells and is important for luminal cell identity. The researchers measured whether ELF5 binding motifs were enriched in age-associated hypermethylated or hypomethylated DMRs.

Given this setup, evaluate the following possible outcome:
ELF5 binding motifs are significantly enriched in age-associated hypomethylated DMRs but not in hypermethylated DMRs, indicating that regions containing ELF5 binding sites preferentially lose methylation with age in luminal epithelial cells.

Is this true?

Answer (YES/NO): NO